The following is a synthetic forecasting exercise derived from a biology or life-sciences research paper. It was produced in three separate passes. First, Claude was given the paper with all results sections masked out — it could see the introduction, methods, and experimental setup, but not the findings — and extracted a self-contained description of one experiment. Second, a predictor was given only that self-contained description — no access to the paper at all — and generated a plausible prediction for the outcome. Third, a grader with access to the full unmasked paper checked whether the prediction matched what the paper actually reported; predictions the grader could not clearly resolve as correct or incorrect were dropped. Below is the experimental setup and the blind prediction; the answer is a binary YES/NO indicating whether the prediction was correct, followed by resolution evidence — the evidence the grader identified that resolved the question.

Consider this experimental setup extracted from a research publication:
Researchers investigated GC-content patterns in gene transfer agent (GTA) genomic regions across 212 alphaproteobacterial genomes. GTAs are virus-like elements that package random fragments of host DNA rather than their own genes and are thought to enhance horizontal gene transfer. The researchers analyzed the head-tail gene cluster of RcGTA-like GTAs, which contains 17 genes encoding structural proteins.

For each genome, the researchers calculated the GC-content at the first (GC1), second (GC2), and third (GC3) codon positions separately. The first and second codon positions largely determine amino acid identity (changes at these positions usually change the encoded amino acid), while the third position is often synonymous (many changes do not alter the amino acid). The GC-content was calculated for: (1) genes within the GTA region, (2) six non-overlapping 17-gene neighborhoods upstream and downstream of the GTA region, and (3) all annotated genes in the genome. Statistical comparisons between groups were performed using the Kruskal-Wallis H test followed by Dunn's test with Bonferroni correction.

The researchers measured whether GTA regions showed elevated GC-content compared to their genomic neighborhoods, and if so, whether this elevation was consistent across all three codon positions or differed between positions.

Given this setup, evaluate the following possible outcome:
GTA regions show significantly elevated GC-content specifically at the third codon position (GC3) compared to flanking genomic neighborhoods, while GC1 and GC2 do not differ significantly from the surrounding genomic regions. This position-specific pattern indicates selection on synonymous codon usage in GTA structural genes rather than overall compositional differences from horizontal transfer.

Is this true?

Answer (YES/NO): NO